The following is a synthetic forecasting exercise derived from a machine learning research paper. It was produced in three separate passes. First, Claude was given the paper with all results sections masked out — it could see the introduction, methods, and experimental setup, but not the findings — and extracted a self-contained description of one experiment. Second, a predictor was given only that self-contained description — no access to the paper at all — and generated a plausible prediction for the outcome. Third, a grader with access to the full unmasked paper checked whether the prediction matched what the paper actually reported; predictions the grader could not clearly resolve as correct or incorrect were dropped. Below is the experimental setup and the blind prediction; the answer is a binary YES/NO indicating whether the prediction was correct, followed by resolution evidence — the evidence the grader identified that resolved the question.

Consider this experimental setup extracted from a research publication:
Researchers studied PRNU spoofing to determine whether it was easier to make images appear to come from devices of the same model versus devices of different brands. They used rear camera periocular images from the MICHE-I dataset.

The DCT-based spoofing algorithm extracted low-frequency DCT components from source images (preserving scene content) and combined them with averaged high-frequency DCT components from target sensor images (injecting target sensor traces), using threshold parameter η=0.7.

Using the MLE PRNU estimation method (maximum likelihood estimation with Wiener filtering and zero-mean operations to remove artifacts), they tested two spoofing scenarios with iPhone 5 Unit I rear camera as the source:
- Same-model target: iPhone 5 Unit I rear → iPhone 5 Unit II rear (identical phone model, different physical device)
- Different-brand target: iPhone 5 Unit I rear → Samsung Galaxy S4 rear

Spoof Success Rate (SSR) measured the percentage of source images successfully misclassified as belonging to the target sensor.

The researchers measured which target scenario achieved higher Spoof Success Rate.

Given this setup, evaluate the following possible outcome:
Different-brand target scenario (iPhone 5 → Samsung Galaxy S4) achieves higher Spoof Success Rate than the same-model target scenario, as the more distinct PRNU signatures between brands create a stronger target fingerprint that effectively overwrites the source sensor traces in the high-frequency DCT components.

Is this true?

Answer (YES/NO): NO